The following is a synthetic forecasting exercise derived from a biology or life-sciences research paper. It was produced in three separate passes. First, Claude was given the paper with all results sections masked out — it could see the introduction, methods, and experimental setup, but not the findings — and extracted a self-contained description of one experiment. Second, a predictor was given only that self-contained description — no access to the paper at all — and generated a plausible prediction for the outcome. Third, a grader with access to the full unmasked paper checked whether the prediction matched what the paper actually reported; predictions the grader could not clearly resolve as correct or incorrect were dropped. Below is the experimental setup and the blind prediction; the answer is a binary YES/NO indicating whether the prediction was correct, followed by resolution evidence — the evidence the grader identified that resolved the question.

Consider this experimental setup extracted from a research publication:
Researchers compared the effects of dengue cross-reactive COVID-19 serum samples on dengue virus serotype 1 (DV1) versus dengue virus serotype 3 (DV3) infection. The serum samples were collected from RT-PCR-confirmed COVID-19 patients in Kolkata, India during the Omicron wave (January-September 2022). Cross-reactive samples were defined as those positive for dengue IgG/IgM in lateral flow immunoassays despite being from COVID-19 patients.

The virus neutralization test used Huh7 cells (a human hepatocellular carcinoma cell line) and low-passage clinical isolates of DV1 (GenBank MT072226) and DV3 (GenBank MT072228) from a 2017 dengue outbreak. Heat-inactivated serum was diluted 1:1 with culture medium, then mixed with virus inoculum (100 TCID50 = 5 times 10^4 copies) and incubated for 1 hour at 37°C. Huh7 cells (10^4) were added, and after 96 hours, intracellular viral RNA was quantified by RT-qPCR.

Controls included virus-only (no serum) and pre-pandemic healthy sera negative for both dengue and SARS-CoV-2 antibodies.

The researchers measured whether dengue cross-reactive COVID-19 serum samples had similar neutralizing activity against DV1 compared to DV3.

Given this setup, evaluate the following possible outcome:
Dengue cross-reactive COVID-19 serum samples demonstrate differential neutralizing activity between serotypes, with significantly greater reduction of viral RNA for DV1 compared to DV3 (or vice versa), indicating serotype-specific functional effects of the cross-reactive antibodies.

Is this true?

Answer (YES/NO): NO